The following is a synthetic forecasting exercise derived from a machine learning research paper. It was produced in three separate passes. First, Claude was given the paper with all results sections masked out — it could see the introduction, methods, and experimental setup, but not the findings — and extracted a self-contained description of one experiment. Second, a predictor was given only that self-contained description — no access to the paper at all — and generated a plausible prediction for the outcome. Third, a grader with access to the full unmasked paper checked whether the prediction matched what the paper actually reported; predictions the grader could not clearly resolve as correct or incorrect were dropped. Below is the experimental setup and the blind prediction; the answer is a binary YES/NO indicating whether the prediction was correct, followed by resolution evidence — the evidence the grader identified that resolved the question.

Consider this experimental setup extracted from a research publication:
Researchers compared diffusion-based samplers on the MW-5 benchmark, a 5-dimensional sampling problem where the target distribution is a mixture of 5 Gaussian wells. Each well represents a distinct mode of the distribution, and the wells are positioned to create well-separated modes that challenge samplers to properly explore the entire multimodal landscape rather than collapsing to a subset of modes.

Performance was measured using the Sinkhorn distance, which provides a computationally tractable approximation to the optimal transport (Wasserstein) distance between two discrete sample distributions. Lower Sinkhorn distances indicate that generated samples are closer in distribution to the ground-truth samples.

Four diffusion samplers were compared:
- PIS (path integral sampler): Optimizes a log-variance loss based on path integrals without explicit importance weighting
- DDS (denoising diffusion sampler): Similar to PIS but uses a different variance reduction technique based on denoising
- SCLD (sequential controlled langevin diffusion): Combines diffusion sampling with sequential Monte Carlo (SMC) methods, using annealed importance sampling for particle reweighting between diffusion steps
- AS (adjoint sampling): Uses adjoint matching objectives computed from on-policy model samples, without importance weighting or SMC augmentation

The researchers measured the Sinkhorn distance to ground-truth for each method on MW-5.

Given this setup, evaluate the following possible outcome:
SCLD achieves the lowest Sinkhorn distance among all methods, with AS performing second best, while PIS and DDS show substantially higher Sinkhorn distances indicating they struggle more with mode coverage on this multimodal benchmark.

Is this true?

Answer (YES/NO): NO